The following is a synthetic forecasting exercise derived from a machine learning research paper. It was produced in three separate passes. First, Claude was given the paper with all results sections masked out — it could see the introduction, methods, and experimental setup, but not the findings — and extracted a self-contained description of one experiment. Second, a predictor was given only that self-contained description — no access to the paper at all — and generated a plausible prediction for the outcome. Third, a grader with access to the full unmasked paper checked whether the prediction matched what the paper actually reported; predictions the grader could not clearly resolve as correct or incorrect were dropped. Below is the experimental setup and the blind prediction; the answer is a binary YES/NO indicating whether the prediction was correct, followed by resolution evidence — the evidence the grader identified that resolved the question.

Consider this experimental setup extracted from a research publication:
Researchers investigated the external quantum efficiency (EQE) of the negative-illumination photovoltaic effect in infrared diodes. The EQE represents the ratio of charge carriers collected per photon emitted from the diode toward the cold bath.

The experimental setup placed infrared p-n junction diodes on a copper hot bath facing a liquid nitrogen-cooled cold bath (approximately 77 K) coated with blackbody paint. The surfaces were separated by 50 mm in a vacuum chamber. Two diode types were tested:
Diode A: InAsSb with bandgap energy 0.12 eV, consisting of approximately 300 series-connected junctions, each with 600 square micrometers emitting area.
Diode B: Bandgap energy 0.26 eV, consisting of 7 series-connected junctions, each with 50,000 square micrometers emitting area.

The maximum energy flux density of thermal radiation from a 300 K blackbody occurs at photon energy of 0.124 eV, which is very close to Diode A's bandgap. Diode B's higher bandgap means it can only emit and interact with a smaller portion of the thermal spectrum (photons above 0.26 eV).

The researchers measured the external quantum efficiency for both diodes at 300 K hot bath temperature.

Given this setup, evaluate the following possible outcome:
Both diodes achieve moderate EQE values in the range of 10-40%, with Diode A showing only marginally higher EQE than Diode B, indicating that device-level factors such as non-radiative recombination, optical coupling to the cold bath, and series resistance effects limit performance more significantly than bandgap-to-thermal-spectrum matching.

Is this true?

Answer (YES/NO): NO